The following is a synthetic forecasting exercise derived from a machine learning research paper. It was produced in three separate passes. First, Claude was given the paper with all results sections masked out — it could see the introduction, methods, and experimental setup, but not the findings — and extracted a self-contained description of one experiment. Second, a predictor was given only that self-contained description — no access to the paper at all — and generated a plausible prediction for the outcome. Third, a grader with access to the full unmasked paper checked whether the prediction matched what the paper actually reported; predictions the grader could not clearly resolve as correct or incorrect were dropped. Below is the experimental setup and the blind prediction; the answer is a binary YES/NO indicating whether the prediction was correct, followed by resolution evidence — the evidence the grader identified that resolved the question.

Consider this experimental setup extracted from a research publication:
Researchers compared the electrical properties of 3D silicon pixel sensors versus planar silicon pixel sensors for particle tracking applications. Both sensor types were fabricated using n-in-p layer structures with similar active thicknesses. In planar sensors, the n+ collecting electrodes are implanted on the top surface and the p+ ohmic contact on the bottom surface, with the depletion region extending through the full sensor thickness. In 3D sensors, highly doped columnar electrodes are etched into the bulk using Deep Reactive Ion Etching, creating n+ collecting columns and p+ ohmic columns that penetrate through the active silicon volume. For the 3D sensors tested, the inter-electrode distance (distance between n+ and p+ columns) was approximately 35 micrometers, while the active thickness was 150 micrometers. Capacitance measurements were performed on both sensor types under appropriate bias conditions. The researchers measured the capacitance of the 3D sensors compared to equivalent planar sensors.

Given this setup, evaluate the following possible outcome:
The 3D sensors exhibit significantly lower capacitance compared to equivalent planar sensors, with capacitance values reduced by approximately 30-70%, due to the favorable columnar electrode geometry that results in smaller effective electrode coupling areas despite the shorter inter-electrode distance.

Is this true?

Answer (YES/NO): NO